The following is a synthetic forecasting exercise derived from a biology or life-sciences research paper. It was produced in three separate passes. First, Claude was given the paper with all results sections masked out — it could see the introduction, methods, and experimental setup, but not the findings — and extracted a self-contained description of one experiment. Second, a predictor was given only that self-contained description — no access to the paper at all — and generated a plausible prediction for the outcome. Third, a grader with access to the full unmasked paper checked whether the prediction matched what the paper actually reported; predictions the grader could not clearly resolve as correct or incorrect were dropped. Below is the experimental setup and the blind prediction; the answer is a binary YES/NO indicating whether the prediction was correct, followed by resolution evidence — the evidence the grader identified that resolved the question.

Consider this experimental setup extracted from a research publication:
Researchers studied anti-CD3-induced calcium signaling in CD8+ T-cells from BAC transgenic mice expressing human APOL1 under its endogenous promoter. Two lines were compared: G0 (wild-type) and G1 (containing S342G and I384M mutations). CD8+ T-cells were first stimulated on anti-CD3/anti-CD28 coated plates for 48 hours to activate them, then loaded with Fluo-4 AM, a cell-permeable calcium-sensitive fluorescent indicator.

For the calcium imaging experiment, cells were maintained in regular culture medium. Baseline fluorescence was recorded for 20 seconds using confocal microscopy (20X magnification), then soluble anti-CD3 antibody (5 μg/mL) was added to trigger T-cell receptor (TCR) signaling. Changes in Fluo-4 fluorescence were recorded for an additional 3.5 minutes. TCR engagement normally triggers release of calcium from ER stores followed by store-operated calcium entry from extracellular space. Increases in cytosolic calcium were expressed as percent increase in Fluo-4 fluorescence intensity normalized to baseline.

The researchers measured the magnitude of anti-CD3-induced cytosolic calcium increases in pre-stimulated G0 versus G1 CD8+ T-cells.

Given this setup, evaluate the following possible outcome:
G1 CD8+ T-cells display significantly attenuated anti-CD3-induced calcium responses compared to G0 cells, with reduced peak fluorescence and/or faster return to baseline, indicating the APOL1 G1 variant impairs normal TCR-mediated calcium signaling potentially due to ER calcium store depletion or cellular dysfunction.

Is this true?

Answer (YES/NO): NO